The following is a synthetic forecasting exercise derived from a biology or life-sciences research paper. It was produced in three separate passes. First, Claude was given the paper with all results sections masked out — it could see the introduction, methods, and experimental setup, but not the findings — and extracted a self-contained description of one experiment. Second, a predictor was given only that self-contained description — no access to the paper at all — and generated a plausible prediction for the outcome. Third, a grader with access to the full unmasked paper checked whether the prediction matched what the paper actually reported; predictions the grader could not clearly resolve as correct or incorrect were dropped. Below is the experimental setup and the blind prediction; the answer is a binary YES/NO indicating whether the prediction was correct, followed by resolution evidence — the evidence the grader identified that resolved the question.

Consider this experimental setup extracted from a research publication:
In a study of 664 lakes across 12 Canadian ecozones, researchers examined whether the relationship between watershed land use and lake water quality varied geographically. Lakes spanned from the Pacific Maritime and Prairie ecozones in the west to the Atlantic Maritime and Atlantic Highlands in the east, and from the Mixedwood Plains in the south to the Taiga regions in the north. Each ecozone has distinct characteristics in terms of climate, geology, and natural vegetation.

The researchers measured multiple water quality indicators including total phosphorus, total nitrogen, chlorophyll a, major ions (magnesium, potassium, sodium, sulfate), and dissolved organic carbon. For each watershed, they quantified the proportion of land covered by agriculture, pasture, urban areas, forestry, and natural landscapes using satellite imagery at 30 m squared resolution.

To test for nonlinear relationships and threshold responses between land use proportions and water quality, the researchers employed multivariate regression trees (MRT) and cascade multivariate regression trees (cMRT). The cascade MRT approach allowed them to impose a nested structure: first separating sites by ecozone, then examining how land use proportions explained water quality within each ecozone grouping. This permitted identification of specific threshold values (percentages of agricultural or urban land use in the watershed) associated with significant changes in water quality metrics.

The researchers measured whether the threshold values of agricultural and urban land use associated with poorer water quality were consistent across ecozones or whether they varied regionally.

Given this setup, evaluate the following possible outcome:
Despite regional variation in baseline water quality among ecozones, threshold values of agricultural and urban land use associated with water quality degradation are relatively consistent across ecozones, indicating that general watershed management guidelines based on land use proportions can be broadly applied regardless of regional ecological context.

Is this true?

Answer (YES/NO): NO